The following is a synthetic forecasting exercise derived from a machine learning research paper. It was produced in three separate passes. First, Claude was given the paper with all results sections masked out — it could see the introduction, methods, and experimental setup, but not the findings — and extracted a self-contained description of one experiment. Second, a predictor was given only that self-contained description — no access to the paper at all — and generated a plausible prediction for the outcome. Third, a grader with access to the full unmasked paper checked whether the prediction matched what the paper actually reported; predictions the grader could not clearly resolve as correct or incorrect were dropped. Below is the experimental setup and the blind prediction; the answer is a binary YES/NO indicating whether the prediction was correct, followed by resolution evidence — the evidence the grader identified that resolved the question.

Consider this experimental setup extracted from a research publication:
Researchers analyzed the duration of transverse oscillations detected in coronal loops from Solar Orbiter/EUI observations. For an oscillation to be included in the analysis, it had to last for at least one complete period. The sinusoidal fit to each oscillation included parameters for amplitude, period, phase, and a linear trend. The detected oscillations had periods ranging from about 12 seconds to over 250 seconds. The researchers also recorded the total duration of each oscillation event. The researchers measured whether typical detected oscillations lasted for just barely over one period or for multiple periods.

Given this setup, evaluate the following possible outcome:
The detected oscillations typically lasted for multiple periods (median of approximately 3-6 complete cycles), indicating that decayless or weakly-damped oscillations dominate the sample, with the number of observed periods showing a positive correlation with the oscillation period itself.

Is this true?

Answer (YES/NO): NO